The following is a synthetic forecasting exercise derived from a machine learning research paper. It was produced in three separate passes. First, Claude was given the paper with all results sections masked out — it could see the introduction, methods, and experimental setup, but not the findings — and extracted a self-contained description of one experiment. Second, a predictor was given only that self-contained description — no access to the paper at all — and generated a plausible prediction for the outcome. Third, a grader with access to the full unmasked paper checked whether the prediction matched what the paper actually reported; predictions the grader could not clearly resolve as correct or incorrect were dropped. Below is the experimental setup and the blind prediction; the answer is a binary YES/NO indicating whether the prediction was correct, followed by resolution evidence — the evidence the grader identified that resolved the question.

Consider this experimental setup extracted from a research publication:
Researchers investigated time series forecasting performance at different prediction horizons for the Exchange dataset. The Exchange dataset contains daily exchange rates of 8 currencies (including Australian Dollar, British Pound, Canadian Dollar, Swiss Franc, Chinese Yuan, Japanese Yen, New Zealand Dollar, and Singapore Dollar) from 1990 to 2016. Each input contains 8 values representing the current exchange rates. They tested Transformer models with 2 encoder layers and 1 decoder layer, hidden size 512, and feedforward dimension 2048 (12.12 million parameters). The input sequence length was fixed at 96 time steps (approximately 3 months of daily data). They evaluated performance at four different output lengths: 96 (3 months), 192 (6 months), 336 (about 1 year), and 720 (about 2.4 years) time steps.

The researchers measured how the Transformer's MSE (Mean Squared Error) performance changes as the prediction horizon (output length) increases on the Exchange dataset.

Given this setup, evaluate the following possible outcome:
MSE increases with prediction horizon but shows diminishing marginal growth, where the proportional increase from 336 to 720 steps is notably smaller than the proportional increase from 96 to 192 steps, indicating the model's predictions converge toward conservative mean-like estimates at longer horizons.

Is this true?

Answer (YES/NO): YES